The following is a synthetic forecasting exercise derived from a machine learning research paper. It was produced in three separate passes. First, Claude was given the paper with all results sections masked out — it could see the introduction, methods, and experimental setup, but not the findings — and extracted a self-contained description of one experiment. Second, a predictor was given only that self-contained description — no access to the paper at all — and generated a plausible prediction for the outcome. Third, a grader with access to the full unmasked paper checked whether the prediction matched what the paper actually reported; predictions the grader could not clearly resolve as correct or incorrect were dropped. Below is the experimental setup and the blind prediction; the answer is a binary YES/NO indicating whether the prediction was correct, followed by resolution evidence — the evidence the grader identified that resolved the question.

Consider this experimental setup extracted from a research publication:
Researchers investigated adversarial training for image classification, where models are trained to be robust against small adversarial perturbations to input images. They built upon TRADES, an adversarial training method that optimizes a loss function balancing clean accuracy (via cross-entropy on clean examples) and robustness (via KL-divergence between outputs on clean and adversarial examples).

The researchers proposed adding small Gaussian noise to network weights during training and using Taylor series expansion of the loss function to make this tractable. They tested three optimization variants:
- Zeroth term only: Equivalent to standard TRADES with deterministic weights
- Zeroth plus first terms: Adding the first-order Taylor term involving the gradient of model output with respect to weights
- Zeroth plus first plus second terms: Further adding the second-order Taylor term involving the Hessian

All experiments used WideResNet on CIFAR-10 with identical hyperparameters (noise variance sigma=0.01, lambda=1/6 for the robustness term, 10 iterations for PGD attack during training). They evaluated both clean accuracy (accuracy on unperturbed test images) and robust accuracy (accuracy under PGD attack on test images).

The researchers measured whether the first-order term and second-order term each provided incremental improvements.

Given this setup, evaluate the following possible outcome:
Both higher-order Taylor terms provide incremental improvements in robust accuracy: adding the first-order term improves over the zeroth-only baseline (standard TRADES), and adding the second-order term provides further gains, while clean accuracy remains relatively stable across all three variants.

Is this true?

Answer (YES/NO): NO